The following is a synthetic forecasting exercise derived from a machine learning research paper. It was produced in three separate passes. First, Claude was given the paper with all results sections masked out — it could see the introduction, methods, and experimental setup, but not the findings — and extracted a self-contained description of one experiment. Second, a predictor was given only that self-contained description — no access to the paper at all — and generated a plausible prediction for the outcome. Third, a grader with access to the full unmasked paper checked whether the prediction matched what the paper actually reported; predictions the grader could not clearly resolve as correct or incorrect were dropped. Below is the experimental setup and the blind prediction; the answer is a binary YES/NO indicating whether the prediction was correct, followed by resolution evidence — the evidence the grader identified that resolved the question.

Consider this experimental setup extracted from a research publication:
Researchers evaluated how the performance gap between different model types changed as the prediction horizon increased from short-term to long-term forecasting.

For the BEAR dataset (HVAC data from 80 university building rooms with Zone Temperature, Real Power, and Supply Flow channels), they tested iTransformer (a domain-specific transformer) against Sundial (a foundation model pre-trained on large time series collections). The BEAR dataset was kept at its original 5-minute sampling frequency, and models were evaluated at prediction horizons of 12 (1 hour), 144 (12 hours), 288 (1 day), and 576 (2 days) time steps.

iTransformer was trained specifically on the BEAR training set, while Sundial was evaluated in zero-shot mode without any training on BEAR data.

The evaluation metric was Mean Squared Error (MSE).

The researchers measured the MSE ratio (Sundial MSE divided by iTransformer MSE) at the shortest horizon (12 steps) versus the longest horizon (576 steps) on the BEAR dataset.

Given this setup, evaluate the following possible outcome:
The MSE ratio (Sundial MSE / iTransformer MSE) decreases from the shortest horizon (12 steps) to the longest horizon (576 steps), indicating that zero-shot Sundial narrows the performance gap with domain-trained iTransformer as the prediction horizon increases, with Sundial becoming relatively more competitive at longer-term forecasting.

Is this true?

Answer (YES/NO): NO